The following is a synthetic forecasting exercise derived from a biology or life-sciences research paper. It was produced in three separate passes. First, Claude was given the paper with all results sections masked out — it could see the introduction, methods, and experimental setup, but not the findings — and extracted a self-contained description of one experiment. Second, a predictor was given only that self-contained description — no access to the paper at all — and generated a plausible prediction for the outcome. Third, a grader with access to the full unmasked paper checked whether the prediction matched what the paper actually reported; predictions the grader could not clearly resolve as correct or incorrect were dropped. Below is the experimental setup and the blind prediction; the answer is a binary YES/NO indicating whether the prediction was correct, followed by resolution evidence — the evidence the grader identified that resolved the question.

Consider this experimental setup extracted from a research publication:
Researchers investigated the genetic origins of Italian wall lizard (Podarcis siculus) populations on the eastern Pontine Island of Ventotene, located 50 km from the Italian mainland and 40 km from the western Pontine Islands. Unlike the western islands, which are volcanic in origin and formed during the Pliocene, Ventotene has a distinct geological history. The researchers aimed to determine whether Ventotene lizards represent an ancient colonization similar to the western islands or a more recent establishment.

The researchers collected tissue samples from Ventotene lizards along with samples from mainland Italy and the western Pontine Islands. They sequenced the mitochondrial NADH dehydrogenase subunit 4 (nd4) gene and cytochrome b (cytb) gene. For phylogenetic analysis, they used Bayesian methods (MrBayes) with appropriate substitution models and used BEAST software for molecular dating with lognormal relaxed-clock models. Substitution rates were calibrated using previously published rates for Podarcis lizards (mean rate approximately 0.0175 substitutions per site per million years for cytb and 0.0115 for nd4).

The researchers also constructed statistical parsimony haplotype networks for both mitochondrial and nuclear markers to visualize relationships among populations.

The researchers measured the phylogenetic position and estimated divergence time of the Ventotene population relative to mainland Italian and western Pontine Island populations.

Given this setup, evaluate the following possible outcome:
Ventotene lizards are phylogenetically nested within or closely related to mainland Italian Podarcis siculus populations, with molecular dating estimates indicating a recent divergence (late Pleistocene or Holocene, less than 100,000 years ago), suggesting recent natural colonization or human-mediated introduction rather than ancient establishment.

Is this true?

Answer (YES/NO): NO